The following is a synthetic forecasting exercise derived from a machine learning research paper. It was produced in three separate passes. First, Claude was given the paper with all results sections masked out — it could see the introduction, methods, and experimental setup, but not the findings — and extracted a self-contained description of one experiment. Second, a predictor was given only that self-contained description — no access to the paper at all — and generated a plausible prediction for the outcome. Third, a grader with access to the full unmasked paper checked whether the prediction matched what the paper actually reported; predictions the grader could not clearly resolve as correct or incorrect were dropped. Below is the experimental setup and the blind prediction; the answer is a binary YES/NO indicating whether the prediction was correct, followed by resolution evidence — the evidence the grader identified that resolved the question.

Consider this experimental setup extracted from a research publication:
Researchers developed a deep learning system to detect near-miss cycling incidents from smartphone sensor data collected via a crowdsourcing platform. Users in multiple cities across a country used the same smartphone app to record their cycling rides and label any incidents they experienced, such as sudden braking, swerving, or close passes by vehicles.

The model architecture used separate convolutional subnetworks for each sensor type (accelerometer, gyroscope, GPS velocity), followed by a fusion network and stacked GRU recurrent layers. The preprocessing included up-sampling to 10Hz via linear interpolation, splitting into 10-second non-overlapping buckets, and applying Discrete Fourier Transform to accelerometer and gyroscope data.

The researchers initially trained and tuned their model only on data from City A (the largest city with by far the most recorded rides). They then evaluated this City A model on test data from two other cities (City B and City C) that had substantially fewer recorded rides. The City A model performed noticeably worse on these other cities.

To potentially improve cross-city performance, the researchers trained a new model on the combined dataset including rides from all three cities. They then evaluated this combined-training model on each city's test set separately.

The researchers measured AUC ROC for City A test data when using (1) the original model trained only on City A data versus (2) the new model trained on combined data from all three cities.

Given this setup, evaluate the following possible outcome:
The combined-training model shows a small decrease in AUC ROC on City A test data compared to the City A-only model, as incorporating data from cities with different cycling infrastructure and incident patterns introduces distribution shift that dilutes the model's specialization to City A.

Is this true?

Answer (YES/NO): YES